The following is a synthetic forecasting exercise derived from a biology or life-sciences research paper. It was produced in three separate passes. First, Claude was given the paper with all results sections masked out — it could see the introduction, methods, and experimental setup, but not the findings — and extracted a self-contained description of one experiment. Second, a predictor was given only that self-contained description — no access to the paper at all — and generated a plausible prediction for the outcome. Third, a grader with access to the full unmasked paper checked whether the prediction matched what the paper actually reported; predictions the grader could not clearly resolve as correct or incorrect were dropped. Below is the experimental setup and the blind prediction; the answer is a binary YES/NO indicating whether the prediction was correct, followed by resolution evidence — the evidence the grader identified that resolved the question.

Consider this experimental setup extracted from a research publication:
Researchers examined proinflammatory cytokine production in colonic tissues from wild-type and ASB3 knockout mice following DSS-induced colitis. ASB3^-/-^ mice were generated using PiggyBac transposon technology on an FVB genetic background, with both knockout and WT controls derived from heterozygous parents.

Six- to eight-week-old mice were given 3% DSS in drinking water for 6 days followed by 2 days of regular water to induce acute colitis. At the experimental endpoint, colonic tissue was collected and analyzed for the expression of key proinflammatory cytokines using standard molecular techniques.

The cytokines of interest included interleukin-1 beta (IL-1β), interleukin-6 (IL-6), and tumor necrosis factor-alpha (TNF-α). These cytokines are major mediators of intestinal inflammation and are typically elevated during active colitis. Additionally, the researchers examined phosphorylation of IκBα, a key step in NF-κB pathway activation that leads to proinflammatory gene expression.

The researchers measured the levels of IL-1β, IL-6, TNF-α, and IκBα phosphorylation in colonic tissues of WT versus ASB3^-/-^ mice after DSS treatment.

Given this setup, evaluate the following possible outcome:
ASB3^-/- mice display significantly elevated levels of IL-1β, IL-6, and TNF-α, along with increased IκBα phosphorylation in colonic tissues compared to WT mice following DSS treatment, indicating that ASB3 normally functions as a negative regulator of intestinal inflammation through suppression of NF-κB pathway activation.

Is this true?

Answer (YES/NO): NO